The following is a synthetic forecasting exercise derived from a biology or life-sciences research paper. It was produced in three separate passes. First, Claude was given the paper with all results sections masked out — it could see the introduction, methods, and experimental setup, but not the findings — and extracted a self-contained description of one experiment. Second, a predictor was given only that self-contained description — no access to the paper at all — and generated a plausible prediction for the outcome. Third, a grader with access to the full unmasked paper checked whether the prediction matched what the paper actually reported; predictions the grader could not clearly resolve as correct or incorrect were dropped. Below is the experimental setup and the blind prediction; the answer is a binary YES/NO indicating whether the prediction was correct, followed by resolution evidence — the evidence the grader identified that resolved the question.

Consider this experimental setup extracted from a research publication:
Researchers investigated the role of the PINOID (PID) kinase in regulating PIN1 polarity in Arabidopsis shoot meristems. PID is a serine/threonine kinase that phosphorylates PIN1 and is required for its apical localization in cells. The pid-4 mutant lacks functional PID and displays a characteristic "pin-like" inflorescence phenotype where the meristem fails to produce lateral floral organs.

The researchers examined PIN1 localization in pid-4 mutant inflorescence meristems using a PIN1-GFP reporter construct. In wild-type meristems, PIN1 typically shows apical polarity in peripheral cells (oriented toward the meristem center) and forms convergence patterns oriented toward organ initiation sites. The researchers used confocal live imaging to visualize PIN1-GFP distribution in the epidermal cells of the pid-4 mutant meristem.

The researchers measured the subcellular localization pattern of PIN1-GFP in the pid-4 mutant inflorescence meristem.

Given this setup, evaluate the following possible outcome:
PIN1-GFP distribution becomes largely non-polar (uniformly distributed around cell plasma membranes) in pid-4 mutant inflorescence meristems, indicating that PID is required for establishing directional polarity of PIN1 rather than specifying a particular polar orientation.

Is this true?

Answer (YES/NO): NO